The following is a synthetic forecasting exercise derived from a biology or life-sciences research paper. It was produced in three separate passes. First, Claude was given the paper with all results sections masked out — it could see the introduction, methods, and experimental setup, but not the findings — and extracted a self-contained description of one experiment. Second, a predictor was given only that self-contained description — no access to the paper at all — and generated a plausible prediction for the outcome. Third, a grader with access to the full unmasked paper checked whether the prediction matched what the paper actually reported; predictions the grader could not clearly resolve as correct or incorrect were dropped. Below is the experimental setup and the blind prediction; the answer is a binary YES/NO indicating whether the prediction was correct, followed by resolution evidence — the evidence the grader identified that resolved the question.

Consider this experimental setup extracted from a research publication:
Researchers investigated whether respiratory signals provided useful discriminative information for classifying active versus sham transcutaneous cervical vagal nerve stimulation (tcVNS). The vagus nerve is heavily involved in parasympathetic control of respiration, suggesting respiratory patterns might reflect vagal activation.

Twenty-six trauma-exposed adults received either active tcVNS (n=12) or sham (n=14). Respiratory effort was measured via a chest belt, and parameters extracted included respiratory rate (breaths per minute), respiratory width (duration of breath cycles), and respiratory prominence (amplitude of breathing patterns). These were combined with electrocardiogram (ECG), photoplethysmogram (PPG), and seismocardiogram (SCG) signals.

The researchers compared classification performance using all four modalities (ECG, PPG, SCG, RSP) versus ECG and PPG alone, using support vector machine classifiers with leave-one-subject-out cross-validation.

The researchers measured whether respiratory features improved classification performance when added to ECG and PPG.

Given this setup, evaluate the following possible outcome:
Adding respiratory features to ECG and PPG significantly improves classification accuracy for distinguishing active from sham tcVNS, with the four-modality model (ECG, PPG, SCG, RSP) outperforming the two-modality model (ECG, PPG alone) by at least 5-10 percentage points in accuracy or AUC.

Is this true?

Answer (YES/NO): NO